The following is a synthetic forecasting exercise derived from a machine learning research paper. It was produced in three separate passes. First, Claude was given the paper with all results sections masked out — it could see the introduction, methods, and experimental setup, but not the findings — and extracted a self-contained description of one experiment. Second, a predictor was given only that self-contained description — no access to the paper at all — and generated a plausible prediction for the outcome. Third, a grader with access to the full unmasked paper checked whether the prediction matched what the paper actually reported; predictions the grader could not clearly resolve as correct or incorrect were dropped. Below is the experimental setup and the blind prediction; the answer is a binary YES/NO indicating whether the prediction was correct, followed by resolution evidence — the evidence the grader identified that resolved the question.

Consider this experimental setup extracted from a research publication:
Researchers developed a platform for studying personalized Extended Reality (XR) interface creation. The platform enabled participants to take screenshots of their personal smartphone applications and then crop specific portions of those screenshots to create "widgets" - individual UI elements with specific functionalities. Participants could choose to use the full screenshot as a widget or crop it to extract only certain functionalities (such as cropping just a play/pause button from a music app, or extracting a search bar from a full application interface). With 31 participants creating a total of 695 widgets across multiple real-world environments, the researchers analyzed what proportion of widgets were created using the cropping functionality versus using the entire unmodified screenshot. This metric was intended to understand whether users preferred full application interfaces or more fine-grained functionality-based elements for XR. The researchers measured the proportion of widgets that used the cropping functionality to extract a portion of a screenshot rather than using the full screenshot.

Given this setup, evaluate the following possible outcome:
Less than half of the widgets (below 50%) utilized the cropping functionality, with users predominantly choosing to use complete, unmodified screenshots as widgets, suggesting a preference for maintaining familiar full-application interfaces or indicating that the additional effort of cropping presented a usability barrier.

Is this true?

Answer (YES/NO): NO